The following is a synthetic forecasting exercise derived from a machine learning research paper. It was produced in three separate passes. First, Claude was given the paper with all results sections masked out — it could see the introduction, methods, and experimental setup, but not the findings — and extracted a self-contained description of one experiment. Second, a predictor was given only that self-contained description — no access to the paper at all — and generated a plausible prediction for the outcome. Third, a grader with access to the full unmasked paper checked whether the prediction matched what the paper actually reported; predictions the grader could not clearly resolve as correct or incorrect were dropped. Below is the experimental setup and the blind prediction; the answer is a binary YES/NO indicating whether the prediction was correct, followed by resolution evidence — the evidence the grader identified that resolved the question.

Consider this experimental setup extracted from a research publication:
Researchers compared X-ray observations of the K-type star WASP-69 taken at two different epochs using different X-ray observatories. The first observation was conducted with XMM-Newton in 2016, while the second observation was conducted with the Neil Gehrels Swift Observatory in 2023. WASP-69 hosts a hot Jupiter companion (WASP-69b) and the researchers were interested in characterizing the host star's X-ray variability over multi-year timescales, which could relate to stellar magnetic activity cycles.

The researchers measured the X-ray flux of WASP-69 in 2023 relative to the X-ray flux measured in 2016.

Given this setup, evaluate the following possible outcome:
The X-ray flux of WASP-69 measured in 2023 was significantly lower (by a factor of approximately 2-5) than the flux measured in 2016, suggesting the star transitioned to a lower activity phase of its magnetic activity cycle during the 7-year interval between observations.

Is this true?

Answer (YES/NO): YES